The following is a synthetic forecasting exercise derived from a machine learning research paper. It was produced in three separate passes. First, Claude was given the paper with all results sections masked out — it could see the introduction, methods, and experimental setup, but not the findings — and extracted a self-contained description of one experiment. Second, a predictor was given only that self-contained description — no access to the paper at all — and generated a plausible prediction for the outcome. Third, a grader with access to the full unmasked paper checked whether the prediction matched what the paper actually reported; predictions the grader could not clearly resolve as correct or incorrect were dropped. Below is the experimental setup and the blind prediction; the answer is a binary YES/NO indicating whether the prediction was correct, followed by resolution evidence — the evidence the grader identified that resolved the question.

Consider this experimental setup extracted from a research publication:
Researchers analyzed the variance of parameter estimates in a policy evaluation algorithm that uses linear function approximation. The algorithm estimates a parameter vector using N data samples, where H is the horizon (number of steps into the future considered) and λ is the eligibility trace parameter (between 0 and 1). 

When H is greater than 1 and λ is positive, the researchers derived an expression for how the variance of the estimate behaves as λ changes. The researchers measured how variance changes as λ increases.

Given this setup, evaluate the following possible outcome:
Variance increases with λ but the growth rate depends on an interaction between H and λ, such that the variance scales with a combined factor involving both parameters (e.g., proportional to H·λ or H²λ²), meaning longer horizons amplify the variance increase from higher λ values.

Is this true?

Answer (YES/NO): NO